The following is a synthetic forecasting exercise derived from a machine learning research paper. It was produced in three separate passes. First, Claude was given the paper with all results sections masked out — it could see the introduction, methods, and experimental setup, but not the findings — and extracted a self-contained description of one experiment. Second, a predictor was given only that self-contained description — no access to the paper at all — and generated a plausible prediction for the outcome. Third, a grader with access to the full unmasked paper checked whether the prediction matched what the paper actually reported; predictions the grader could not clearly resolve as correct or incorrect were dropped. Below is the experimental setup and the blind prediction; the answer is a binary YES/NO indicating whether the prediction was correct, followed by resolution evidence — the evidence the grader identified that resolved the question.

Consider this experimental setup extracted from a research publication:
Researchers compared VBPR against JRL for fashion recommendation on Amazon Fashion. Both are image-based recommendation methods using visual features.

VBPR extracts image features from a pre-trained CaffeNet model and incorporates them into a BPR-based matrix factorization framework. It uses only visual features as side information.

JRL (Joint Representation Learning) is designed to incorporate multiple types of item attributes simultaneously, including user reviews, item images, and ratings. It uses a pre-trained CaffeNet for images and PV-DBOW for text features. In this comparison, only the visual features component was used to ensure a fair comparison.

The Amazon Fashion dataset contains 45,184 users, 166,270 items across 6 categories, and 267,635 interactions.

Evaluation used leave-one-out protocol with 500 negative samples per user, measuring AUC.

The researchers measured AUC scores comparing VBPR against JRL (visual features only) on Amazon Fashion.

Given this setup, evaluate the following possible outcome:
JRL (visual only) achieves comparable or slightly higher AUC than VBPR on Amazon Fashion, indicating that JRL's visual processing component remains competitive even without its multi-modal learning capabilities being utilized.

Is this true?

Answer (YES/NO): YES